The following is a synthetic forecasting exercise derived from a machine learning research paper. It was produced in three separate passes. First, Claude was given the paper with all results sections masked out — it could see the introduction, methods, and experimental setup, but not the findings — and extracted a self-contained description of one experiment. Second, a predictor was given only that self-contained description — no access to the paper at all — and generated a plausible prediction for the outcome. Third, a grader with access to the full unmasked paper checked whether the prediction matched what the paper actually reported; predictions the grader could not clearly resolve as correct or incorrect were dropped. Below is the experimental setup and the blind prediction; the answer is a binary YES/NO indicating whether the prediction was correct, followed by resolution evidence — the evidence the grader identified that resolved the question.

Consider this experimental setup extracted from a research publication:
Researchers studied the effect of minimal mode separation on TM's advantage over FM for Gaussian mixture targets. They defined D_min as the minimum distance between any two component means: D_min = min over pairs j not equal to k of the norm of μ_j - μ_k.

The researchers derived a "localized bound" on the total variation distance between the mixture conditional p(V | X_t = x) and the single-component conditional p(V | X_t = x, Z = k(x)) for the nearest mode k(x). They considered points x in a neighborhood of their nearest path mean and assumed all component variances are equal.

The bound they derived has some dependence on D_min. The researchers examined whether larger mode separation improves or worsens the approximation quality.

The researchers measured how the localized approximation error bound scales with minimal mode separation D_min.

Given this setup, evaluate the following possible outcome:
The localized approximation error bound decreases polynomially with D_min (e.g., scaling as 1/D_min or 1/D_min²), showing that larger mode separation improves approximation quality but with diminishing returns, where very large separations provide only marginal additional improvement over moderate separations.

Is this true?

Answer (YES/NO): NO